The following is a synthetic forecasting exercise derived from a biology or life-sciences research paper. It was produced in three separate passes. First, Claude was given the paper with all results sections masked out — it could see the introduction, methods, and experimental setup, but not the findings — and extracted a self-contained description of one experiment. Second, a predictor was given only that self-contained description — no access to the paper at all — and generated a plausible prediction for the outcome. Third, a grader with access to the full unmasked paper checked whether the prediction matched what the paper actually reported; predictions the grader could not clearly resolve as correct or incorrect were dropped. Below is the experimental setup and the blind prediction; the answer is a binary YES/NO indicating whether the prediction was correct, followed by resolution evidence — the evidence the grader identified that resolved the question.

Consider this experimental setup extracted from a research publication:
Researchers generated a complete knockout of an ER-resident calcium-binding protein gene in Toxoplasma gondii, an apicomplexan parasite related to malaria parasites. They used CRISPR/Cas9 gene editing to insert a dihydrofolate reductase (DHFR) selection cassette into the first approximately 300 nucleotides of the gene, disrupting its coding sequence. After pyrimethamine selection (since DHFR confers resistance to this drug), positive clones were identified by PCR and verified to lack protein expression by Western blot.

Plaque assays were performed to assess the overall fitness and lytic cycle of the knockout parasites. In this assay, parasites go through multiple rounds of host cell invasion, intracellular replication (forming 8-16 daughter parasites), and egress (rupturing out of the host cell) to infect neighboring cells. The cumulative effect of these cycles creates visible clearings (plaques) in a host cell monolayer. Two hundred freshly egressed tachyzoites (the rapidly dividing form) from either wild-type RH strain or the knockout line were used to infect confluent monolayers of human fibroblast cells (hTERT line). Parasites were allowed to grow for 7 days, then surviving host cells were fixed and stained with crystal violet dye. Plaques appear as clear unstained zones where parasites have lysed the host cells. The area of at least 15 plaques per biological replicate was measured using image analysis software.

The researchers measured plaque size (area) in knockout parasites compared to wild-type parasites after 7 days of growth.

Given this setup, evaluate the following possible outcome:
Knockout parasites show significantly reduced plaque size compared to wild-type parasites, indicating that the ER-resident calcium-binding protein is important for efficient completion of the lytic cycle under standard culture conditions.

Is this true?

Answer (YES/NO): NO